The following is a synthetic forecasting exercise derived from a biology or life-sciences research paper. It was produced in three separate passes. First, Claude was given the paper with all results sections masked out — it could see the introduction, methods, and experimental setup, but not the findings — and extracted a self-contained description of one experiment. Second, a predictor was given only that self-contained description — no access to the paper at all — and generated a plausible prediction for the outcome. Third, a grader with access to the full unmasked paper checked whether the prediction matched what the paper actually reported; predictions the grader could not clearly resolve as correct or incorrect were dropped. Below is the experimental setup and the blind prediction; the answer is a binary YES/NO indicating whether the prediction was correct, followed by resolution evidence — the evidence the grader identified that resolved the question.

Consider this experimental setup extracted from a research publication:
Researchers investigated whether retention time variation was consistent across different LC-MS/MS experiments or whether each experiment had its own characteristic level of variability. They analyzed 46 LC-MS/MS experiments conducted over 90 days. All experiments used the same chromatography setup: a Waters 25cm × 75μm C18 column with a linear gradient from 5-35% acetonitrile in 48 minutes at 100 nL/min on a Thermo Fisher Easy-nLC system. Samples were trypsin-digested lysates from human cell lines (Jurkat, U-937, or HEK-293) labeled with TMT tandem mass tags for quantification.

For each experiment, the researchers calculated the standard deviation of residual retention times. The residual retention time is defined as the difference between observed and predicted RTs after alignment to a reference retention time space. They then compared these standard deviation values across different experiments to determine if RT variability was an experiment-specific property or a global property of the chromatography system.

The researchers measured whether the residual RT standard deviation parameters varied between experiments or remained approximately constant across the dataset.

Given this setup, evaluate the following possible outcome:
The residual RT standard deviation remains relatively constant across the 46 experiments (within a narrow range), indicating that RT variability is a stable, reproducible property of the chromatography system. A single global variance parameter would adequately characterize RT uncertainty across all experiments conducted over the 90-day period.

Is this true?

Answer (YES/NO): NO